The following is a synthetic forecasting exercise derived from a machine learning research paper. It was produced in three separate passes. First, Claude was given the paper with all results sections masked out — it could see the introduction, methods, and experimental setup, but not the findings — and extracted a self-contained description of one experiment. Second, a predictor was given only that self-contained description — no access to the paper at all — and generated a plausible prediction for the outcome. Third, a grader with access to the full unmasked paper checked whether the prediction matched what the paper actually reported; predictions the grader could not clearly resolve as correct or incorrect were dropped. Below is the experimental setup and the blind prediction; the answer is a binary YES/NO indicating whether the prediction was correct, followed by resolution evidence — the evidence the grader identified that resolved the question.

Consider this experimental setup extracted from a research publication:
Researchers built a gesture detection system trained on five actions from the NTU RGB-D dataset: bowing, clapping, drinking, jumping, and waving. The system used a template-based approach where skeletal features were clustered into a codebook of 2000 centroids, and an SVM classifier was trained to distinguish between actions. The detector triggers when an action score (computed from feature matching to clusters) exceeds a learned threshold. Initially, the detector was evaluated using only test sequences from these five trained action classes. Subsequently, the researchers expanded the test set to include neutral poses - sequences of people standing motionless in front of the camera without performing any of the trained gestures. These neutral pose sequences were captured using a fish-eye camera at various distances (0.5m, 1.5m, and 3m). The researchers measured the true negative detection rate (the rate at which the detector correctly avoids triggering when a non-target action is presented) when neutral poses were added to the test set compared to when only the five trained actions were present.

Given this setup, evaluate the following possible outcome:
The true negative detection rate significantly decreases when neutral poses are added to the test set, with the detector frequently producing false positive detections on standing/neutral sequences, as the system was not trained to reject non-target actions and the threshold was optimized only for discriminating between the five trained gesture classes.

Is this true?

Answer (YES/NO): YES